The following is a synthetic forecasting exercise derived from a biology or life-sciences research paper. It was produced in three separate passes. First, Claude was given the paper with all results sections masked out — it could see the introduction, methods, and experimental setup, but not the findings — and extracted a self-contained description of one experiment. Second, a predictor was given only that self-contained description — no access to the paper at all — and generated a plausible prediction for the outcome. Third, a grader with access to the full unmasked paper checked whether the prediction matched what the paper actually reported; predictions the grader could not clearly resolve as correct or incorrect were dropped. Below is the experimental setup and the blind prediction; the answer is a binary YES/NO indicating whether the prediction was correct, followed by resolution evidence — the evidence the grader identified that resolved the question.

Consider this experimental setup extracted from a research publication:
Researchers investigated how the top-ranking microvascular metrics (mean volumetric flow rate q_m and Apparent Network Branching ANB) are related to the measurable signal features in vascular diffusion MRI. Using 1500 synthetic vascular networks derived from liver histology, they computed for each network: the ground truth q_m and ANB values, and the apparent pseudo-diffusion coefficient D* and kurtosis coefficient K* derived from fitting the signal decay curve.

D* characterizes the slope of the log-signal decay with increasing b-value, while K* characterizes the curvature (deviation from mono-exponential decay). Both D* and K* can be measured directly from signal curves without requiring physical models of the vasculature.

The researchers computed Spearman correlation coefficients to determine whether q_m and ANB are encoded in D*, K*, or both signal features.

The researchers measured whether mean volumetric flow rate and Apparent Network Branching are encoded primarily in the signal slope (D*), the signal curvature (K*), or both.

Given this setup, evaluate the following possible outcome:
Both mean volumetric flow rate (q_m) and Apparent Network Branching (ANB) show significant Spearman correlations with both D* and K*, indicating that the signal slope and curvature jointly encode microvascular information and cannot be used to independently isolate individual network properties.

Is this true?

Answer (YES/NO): YES